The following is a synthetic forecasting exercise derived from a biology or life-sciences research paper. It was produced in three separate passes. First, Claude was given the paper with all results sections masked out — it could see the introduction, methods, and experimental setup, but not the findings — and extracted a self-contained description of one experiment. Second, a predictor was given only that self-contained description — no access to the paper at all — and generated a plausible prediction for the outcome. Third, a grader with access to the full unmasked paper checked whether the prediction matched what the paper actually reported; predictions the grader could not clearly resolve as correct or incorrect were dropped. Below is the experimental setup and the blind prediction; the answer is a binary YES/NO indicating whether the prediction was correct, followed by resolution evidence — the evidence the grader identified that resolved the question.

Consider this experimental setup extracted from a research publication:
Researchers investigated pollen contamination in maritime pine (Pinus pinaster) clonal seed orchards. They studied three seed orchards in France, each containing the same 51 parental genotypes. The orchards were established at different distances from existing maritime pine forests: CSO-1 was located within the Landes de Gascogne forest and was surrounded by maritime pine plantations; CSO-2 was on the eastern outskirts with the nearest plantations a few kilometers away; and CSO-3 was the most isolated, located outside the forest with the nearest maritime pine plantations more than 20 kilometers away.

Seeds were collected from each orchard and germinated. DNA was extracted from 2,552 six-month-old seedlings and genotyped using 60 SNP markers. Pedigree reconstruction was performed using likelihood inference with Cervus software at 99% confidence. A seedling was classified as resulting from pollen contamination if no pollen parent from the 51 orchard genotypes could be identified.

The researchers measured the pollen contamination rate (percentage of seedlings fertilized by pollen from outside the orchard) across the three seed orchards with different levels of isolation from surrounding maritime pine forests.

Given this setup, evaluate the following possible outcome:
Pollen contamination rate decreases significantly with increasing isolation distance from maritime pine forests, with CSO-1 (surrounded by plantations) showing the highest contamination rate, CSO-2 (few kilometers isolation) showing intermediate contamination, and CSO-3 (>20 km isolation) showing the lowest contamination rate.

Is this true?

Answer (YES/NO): NO